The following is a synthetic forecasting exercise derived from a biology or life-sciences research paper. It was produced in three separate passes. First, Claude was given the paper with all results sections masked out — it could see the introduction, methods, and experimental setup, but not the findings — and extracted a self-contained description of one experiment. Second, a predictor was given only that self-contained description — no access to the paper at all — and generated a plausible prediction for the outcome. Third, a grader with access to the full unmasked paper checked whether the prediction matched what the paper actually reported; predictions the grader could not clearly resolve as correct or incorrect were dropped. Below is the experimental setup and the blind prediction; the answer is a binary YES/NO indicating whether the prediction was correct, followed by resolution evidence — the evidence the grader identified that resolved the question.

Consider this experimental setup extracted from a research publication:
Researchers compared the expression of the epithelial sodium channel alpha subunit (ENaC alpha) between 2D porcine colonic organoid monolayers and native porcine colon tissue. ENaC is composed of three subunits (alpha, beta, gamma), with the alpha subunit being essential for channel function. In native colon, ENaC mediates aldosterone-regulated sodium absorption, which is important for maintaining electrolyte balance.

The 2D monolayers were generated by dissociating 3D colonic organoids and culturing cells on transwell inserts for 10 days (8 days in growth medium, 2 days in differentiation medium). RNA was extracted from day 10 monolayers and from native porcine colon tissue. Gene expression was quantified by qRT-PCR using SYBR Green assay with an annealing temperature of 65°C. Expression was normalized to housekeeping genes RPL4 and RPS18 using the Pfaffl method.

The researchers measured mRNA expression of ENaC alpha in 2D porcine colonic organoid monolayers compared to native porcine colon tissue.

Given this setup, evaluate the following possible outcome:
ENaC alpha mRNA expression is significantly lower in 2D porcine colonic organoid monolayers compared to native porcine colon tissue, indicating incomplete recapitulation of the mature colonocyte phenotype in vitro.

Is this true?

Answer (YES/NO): NO